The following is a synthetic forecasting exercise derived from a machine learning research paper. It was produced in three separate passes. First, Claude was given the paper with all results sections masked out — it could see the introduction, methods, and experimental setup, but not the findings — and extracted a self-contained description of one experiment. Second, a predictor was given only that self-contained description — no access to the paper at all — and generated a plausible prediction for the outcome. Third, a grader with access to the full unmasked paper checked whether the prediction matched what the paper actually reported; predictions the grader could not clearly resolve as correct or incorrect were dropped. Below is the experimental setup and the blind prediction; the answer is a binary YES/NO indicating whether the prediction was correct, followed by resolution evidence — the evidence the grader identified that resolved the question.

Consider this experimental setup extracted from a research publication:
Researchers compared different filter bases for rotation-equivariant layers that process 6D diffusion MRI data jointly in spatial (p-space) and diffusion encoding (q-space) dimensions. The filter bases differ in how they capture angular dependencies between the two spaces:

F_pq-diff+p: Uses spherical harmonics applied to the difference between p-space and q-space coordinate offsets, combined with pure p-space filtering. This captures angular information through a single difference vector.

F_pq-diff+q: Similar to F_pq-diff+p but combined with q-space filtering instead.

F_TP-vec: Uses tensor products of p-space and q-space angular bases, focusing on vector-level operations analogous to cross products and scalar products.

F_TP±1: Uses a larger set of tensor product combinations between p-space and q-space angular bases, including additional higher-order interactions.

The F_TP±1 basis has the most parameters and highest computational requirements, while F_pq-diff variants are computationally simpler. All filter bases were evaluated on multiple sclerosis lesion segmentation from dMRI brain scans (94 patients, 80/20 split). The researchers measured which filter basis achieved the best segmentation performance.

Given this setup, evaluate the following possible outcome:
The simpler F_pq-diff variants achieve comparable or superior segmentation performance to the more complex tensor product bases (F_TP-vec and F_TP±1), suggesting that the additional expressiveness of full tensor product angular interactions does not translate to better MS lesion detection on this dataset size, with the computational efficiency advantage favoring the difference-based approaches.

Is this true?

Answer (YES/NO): NO